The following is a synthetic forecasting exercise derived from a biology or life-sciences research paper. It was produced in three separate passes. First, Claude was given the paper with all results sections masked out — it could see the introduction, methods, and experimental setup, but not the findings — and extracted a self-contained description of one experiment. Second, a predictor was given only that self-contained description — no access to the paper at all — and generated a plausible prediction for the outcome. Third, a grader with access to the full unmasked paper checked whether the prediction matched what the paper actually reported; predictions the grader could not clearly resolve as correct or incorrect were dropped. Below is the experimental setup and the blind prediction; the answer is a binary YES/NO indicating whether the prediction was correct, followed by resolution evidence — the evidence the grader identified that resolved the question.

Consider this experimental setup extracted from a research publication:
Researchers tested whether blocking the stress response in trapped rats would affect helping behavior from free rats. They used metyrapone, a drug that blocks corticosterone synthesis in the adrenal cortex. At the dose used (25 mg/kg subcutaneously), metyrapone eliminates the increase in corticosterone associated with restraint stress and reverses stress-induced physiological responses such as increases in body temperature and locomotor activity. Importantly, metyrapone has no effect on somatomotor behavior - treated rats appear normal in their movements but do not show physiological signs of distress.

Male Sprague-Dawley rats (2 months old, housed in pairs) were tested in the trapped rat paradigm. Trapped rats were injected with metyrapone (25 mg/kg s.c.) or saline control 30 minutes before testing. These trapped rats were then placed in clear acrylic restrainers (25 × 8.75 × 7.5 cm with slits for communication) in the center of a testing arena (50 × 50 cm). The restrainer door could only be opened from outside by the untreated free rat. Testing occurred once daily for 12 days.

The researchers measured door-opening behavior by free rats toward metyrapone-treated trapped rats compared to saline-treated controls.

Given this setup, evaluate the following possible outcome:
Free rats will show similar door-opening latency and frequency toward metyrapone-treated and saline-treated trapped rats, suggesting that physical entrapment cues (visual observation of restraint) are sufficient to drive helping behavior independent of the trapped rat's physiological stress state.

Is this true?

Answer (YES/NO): NO